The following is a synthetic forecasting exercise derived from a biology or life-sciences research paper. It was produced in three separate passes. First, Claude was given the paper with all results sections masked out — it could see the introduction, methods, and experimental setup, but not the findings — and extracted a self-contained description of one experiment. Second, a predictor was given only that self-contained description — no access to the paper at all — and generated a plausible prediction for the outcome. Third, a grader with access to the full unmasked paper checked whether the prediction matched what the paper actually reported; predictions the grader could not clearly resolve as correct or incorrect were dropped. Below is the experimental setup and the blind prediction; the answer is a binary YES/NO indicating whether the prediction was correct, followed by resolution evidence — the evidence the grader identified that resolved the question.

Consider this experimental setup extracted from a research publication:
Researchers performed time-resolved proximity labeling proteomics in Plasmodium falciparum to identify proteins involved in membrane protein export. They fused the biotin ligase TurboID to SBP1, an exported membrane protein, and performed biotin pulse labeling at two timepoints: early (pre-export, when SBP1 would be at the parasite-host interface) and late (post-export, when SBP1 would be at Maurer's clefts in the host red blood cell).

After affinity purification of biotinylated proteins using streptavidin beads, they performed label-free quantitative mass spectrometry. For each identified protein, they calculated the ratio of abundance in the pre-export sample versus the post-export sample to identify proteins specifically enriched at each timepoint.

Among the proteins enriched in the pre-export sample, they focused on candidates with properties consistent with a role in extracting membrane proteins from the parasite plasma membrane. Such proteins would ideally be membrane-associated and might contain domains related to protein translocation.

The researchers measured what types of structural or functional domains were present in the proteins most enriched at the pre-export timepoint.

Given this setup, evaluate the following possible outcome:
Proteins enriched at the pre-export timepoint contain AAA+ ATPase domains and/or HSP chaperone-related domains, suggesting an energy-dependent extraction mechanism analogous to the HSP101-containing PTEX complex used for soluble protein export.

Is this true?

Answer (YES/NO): NO